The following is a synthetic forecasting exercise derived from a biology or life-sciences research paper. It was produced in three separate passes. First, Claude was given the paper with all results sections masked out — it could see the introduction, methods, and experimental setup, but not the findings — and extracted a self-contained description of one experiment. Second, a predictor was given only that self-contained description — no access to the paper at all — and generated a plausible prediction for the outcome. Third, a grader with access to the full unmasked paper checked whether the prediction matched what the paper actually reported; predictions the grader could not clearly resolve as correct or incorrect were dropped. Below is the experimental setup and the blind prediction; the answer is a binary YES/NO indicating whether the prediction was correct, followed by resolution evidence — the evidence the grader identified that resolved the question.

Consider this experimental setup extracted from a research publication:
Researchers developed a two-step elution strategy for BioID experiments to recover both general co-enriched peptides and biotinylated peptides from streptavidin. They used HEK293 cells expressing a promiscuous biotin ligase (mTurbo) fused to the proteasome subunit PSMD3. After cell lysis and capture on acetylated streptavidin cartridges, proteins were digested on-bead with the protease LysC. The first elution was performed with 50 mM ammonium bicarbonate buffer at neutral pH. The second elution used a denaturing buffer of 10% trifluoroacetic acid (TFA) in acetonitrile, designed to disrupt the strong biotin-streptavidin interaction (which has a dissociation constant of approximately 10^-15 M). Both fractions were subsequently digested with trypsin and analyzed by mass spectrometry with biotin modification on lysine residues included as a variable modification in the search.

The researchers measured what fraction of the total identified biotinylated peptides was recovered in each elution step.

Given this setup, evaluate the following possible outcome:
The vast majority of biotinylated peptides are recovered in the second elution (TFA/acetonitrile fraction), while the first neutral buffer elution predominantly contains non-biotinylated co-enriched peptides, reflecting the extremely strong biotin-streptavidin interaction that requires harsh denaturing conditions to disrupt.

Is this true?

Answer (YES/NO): YES